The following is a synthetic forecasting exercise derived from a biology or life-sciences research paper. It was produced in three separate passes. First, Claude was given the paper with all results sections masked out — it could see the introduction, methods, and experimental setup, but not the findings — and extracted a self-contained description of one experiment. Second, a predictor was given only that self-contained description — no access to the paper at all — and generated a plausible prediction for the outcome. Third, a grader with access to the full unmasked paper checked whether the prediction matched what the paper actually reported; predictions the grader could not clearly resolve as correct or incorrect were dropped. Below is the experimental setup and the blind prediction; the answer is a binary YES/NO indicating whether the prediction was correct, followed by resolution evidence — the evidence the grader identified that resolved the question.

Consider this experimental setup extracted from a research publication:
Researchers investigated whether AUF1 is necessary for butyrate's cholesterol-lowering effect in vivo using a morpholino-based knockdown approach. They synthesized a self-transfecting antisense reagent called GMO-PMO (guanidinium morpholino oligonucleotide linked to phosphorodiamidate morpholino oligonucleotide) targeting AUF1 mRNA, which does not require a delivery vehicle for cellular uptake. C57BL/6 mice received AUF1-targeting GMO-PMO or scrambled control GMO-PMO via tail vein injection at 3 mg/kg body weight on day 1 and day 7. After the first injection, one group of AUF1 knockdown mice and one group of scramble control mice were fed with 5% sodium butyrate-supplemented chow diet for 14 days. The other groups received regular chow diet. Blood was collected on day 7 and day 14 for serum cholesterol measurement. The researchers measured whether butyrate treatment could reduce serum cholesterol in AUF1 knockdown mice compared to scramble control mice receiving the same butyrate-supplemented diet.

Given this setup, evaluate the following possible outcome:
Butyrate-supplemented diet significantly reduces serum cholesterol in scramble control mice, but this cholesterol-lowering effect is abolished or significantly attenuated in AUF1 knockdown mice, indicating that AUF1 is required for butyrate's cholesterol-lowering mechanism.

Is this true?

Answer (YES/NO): YES